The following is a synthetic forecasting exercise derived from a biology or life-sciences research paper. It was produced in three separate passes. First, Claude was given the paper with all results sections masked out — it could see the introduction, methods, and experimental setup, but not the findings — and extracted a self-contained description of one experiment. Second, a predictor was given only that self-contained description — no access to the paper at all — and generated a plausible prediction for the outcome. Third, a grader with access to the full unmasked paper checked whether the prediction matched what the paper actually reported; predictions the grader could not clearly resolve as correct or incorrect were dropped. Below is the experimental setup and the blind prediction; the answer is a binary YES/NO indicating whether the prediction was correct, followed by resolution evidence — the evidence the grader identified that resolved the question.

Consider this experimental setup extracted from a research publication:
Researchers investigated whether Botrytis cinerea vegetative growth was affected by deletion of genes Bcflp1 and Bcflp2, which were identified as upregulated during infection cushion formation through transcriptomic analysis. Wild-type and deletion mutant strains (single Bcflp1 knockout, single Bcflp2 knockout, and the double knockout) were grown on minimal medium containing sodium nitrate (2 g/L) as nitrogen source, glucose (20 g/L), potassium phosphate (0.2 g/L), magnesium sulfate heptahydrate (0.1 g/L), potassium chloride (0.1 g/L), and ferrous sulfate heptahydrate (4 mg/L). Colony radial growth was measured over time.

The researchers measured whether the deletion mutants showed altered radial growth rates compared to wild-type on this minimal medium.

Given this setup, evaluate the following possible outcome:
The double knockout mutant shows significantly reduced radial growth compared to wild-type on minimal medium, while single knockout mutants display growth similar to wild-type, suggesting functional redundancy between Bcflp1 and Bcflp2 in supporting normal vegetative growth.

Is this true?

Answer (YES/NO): NO